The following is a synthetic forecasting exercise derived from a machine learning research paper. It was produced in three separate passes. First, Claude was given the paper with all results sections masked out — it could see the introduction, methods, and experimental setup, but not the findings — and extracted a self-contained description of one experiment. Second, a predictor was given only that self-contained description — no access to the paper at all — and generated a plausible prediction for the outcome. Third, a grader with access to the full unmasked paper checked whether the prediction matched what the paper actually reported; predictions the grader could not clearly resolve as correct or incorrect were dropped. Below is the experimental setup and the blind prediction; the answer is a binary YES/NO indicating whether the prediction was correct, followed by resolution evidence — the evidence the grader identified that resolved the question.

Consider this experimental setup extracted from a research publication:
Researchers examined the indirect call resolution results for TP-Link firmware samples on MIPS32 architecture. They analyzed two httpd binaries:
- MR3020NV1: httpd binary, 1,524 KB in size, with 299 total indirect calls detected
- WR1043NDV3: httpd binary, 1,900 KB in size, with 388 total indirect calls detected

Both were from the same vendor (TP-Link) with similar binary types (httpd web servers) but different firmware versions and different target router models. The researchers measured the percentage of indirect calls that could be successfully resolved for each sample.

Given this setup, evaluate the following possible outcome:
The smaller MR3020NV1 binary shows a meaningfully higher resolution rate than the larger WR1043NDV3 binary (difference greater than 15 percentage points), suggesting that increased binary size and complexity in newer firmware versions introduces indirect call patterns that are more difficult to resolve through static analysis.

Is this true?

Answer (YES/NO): NO